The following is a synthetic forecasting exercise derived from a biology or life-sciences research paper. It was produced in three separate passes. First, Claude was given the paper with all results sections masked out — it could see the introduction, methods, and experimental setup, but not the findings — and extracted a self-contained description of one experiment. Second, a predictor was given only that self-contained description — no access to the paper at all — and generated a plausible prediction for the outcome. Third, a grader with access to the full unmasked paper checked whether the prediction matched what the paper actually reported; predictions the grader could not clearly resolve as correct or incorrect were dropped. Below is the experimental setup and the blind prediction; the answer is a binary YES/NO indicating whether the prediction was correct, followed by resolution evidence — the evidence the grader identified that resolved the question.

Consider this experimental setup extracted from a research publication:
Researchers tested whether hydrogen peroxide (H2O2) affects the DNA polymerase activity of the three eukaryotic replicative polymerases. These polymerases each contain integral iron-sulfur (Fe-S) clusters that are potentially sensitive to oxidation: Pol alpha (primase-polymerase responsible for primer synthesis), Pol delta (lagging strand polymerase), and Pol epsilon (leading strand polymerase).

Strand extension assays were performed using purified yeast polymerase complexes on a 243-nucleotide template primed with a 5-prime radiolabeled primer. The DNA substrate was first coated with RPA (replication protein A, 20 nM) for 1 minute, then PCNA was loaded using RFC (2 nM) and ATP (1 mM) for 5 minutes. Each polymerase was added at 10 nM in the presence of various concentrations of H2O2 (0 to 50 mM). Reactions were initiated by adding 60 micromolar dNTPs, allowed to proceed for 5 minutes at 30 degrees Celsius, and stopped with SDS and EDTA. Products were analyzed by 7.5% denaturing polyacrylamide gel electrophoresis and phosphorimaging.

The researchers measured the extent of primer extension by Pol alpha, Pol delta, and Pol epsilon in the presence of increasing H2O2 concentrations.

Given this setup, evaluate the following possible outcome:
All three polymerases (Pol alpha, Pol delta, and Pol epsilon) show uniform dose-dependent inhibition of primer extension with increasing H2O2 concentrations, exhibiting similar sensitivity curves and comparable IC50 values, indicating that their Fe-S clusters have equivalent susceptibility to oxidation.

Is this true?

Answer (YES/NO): NO